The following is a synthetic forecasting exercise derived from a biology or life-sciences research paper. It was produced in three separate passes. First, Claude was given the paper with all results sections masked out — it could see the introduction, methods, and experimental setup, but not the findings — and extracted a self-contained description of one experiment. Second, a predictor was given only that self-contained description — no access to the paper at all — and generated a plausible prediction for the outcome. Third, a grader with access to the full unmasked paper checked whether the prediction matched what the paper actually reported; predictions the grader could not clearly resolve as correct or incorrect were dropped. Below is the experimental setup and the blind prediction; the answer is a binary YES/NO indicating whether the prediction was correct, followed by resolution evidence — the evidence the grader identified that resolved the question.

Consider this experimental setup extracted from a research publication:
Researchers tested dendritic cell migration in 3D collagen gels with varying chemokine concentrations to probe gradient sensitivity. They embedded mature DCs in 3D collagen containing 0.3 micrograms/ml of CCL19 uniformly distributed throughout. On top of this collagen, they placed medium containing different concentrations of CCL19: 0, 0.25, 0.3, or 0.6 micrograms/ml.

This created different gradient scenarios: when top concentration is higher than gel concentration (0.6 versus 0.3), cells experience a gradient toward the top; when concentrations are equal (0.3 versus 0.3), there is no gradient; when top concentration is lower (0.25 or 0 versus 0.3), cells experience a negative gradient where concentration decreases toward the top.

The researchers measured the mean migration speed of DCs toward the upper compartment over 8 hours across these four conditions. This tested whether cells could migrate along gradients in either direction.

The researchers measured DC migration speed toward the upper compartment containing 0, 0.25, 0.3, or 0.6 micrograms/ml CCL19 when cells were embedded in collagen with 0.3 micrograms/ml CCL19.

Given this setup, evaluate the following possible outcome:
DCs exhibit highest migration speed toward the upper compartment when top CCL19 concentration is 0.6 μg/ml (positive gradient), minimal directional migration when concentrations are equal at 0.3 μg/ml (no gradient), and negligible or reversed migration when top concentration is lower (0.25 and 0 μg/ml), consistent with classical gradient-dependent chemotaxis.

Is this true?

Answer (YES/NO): NO